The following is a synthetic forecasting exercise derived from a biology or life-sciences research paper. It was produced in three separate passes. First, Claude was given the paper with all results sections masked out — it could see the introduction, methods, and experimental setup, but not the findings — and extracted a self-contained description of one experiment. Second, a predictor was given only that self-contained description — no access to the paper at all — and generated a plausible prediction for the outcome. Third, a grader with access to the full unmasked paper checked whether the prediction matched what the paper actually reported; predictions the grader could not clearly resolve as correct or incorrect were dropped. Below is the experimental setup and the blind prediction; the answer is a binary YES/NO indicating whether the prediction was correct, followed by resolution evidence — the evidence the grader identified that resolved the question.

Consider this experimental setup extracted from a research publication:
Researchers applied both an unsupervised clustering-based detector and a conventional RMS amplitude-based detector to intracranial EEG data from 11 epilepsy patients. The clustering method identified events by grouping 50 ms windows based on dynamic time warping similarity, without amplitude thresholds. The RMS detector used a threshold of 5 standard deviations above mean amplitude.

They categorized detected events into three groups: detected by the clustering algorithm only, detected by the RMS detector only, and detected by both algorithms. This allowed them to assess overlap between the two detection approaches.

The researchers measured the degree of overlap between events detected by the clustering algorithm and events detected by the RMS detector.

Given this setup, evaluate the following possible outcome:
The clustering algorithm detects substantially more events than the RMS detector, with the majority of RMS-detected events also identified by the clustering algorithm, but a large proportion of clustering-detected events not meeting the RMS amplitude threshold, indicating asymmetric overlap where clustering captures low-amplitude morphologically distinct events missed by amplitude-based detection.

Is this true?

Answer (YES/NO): NO